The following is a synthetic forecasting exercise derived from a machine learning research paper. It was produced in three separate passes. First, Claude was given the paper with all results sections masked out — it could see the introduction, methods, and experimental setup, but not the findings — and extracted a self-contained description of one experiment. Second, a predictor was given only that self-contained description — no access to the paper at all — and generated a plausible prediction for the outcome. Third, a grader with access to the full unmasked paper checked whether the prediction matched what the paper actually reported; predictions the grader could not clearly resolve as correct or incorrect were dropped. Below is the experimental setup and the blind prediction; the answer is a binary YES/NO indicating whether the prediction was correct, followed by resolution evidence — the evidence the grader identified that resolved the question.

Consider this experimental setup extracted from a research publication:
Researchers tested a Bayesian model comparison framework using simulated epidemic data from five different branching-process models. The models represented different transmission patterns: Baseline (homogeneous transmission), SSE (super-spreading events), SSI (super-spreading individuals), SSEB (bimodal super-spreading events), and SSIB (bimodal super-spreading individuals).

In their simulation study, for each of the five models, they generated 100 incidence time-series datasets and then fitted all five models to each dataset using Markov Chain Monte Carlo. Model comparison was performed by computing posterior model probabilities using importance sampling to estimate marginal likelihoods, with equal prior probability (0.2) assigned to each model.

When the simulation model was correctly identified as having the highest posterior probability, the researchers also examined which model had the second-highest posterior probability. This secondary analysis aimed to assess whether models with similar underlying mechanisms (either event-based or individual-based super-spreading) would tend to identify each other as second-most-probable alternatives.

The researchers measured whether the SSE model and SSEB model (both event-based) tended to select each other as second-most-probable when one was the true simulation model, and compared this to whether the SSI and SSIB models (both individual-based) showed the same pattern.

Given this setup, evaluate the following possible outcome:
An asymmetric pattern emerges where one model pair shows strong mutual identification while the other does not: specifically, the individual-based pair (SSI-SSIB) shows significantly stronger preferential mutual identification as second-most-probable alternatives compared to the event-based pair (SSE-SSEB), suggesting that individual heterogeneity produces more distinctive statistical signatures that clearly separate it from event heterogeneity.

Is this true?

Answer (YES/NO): NO